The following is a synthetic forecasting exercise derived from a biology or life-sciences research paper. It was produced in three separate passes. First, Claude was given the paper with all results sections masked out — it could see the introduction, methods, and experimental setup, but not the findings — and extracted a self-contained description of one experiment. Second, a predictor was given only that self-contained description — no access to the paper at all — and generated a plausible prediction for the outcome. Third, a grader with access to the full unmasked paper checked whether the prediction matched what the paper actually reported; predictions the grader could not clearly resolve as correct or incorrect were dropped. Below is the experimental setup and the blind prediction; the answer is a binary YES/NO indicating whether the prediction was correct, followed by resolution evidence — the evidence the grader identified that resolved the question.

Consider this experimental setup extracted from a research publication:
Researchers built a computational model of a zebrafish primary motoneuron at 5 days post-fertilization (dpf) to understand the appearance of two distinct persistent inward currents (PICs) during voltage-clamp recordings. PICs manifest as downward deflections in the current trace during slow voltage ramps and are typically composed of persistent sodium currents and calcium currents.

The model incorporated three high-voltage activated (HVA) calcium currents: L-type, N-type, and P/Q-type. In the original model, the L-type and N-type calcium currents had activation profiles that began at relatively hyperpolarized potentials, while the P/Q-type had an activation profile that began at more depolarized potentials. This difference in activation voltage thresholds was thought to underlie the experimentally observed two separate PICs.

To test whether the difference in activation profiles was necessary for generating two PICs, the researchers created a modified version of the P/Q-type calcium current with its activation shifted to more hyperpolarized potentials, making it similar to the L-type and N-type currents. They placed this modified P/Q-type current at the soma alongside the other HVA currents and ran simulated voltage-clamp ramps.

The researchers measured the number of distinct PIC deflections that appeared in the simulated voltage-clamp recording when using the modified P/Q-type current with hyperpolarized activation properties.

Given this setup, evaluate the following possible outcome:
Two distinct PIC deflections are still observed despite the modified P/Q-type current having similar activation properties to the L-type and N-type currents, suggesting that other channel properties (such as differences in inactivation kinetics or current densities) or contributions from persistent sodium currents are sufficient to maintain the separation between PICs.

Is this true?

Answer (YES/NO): NO